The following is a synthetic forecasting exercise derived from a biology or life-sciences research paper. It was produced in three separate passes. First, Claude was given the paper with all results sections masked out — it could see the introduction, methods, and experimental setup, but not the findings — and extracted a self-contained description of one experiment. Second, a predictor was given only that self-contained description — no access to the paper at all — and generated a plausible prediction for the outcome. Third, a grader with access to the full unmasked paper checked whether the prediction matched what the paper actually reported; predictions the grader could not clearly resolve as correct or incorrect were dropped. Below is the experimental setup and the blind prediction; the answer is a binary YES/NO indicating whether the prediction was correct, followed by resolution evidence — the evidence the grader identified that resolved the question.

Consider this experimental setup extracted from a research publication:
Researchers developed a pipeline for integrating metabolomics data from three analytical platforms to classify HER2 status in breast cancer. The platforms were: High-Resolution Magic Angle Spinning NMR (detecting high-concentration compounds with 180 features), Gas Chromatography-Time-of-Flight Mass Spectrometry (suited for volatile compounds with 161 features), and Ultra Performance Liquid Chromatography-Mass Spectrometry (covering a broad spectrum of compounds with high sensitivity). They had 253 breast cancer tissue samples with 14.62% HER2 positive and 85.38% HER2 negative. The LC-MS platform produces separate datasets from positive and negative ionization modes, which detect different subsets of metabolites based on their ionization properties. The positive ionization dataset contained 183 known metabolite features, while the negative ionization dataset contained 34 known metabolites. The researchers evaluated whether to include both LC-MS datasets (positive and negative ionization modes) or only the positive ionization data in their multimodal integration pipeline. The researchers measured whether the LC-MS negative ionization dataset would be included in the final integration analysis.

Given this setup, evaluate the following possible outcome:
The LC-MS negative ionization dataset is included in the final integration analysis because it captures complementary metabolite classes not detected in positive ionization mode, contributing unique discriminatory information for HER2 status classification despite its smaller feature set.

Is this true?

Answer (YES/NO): NO